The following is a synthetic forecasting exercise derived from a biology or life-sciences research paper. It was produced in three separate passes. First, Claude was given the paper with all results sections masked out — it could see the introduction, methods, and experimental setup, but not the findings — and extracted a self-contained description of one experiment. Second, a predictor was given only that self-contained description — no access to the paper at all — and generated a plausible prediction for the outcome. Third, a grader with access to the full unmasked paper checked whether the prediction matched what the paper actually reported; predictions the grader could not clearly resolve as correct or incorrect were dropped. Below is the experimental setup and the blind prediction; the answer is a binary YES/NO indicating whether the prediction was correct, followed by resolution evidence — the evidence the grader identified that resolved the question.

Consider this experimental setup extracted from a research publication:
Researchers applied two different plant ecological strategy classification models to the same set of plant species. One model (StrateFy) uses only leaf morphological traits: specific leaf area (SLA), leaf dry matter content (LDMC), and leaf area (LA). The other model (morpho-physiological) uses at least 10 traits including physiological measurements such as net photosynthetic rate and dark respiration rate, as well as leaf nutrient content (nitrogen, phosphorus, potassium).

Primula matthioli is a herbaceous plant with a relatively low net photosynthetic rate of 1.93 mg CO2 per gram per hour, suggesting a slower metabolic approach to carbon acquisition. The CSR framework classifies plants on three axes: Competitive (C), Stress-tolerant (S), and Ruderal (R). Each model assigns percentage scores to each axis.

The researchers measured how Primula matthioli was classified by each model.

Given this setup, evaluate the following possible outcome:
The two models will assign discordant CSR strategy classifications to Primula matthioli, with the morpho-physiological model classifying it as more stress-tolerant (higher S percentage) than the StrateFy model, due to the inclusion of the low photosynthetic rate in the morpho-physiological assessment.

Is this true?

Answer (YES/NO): YES